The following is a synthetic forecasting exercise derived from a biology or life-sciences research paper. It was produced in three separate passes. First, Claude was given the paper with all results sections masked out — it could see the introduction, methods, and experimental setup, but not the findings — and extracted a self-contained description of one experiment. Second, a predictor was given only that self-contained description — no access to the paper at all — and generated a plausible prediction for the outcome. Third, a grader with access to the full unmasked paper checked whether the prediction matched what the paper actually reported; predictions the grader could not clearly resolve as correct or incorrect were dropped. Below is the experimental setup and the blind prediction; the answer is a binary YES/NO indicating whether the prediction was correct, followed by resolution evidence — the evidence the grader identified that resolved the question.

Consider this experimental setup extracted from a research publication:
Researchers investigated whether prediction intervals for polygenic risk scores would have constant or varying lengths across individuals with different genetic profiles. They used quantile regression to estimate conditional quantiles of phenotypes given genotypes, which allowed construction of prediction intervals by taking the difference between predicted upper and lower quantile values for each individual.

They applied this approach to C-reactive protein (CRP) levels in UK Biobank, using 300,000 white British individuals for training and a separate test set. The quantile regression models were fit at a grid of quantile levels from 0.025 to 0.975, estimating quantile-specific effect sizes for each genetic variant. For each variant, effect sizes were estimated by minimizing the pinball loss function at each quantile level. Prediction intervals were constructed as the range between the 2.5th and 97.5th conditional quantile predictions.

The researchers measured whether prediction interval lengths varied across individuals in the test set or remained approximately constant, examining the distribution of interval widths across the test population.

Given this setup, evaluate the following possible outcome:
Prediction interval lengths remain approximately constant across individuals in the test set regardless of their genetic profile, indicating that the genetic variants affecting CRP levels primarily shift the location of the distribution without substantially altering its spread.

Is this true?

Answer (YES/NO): NO